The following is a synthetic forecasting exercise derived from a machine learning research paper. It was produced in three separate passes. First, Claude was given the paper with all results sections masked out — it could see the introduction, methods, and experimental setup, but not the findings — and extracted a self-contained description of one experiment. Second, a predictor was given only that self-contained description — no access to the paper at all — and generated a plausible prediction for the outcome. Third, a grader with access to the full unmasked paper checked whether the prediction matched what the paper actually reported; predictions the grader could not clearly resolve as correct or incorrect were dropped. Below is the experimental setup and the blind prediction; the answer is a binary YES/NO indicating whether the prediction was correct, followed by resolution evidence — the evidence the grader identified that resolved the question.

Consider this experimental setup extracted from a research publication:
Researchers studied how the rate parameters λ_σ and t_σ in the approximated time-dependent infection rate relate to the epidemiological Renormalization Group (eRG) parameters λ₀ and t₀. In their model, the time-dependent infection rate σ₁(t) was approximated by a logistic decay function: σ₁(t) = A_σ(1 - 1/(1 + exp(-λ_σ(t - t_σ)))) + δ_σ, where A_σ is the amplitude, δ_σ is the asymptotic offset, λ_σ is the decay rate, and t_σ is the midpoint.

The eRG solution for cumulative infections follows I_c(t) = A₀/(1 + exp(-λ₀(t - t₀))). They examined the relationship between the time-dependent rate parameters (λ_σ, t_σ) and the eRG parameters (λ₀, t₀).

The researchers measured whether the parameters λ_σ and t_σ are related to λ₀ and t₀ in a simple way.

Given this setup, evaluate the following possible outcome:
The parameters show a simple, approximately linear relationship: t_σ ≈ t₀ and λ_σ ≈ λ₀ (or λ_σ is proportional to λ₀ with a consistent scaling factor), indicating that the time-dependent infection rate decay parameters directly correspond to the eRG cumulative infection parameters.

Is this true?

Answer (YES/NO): YES